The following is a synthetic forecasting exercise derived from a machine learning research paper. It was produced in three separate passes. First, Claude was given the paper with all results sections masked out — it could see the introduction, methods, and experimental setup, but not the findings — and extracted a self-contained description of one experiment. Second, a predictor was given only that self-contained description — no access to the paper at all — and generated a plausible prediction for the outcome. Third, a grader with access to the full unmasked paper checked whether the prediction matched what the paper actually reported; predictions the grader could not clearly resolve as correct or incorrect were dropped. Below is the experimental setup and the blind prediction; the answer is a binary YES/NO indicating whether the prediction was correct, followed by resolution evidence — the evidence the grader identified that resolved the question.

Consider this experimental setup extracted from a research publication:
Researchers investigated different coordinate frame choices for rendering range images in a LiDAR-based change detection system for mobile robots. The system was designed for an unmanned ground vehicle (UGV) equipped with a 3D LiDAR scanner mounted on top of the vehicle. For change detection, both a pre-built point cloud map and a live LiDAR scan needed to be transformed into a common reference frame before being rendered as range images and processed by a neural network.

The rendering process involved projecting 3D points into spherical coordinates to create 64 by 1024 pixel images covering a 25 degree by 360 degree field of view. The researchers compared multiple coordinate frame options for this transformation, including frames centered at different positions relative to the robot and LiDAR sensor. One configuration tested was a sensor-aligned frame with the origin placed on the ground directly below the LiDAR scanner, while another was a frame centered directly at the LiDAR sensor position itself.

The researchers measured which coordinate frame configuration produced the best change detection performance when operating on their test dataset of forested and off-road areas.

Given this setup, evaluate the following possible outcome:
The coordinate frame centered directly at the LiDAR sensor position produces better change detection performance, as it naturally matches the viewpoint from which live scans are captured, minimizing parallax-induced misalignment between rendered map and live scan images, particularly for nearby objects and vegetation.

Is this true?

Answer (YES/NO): NO